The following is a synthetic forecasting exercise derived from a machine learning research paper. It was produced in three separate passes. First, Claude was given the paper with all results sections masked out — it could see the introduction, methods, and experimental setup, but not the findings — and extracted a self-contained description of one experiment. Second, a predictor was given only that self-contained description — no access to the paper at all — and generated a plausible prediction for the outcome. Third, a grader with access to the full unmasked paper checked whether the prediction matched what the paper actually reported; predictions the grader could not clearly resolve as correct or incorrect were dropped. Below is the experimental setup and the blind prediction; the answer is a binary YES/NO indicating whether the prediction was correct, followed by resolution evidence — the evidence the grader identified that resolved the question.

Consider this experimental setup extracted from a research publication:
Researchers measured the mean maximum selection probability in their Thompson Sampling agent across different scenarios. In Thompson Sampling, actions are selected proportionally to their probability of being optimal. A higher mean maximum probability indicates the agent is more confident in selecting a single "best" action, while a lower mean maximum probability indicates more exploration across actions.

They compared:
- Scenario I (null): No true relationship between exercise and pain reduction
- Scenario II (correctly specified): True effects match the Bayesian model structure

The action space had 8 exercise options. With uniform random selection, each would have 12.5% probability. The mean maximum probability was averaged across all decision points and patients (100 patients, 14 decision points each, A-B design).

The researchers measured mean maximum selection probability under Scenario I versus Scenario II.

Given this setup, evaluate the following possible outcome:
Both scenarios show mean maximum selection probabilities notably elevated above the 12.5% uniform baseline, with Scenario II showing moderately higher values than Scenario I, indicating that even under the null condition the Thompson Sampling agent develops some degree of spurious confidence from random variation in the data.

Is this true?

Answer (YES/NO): YES